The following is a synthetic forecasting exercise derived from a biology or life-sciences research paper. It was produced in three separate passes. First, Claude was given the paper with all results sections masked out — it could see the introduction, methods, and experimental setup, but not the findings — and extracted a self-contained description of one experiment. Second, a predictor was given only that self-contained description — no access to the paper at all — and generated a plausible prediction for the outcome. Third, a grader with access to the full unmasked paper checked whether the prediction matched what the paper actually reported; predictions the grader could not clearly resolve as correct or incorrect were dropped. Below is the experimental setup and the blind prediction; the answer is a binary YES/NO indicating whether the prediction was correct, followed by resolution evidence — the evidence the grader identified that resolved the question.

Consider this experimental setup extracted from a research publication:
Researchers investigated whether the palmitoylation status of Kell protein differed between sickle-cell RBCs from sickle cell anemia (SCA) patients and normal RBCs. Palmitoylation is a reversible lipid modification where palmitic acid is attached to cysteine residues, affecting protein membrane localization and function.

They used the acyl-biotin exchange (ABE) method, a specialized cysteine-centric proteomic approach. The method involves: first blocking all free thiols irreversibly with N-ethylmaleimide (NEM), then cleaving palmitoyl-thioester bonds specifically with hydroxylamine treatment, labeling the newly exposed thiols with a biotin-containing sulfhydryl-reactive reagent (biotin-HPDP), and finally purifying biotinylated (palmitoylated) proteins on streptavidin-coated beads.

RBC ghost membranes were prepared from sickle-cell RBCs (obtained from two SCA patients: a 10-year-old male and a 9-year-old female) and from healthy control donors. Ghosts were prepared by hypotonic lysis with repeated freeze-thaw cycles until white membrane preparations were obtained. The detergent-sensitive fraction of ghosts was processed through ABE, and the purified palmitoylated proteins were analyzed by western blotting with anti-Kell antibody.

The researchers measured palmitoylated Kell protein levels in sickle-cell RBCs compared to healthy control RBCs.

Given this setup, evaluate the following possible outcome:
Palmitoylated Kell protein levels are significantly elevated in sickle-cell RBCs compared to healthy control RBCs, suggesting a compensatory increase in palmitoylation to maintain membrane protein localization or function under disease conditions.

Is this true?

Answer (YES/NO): NO